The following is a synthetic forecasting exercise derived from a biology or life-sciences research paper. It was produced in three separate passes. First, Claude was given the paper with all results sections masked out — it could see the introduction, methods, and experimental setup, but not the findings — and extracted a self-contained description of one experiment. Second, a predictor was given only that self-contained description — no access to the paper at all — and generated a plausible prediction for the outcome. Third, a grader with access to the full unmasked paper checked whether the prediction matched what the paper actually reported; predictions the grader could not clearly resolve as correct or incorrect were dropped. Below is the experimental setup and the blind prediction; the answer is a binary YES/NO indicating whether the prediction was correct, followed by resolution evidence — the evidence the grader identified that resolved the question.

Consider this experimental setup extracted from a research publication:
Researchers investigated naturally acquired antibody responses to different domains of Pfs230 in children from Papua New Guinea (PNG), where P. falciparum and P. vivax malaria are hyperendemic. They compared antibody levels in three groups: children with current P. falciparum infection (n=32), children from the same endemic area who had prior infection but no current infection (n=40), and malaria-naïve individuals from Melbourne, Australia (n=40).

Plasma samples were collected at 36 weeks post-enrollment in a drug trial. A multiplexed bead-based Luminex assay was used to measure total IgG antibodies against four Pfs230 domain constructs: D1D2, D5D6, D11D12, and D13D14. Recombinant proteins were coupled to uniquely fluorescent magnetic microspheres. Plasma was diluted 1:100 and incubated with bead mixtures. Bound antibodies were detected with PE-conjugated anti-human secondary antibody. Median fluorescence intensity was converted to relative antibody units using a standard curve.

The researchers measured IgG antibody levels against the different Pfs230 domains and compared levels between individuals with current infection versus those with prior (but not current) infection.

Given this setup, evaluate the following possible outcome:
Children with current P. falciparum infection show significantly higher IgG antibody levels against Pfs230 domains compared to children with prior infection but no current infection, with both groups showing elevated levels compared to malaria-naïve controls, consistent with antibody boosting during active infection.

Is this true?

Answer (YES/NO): YES